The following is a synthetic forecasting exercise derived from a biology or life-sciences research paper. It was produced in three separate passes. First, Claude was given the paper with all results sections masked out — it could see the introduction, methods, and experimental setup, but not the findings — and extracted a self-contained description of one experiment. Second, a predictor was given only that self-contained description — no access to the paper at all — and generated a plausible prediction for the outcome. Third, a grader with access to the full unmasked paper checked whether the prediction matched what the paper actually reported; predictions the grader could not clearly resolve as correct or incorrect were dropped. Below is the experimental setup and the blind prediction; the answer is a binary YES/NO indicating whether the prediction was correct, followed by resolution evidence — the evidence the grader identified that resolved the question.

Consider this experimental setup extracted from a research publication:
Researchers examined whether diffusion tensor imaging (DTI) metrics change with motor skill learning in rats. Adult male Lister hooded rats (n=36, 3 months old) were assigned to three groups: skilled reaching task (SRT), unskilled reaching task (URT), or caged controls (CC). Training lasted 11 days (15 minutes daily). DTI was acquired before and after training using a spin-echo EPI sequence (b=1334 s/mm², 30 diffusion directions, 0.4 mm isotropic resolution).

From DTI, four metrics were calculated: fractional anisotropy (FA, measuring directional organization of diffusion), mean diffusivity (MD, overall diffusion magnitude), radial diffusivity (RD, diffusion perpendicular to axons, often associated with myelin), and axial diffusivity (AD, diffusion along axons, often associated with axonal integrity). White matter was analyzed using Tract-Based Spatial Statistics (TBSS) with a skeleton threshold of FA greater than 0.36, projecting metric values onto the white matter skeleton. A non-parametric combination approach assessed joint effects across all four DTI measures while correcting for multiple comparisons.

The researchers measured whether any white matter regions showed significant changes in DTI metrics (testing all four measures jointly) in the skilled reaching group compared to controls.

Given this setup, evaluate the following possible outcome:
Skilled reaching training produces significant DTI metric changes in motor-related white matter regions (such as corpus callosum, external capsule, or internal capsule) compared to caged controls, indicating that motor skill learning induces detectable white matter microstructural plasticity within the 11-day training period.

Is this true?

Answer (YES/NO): NO